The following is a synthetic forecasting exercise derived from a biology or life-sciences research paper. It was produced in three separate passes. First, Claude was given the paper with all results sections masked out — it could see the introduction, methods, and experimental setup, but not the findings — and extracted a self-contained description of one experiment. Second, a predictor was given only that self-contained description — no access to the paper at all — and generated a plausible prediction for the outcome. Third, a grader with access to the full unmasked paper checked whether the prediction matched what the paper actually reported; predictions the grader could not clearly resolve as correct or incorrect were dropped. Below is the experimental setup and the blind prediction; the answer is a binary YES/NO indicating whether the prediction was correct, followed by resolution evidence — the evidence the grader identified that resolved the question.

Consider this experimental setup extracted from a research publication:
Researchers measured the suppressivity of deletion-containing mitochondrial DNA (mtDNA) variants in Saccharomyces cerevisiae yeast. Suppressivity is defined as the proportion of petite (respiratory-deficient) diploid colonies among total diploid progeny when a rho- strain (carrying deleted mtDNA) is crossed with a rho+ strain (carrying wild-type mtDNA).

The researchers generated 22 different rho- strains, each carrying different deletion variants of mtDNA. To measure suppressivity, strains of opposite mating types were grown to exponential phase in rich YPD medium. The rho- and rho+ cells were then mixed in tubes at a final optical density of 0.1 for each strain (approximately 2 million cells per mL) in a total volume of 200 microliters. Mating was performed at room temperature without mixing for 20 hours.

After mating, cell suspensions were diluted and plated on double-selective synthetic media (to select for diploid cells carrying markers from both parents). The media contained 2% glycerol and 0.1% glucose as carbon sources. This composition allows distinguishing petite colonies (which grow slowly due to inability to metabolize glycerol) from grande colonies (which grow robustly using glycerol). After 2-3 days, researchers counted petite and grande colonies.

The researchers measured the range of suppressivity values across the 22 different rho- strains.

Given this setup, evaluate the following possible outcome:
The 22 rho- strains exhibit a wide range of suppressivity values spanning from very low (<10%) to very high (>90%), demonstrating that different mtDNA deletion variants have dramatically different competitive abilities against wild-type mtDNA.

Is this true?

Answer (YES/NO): NO